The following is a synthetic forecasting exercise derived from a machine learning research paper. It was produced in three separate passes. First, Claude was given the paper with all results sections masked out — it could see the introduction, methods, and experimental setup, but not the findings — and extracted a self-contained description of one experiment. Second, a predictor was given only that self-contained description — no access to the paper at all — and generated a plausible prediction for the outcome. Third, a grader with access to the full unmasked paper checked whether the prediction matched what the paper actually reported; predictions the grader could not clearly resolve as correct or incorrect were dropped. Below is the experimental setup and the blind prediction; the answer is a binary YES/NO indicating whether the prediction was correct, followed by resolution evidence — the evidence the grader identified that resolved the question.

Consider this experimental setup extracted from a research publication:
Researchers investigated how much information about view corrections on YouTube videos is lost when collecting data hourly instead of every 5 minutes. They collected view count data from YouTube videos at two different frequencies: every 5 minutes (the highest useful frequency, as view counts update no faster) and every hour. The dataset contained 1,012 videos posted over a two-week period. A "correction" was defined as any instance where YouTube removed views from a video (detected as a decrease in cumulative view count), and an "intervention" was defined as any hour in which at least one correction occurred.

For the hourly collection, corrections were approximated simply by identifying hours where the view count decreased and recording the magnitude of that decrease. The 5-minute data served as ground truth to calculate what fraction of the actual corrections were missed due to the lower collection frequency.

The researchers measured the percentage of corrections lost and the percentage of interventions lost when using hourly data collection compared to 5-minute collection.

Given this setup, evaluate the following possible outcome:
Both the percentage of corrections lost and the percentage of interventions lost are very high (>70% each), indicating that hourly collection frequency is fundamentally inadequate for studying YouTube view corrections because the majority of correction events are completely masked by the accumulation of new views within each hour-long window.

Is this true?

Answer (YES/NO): NO